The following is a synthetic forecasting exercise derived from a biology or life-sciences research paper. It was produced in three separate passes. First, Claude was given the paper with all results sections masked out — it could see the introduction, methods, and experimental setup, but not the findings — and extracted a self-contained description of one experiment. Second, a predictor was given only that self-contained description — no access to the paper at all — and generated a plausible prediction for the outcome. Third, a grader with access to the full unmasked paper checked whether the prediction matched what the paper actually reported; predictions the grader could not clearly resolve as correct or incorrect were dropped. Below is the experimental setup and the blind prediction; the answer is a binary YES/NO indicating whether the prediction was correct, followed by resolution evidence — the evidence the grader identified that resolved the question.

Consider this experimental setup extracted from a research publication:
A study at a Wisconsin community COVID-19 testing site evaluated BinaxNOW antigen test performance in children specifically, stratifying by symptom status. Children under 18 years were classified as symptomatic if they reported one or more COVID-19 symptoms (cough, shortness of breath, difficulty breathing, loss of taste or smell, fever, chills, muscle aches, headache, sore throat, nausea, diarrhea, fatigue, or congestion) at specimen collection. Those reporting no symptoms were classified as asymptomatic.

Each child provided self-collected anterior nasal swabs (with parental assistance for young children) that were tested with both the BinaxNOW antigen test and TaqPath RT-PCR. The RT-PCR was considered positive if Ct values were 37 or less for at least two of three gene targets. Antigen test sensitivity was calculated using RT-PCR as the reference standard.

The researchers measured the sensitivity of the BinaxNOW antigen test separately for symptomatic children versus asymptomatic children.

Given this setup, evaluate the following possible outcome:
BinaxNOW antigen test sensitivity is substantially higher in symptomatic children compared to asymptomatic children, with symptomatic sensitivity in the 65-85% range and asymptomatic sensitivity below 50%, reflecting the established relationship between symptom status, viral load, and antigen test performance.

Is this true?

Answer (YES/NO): NO